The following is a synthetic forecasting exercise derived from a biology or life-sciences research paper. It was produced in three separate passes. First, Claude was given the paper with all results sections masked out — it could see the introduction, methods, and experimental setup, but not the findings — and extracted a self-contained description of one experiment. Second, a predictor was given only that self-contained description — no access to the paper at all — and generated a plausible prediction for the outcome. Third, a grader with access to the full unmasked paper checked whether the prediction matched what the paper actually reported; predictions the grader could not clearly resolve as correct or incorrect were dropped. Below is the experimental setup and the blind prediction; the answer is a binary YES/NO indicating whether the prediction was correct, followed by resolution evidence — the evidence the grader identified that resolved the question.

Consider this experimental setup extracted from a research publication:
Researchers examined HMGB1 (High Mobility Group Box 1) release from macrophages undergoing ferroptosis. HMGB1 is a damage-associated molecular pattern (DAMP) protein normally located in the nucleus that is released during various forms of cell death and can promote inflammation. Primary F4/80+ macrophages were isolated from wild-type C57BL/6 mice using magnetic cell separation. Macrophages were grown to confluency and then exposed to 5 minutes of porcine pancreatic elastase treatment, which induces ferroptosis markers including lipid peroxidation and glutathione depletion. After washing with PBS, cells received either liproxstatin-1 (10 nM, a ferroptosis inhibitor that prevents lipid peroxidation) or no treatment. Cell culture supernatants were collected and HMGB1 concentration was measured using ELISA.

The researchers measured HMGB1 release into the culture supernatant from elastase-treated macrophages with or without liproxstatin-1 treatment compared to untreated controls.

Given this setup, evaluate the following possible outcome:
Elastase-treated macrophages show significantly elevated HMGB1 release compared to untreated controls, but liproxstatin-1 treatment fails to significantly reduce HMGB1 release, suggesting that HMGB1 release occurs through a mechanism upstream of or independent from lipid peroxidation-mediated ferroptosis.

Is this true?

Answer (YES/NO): NO